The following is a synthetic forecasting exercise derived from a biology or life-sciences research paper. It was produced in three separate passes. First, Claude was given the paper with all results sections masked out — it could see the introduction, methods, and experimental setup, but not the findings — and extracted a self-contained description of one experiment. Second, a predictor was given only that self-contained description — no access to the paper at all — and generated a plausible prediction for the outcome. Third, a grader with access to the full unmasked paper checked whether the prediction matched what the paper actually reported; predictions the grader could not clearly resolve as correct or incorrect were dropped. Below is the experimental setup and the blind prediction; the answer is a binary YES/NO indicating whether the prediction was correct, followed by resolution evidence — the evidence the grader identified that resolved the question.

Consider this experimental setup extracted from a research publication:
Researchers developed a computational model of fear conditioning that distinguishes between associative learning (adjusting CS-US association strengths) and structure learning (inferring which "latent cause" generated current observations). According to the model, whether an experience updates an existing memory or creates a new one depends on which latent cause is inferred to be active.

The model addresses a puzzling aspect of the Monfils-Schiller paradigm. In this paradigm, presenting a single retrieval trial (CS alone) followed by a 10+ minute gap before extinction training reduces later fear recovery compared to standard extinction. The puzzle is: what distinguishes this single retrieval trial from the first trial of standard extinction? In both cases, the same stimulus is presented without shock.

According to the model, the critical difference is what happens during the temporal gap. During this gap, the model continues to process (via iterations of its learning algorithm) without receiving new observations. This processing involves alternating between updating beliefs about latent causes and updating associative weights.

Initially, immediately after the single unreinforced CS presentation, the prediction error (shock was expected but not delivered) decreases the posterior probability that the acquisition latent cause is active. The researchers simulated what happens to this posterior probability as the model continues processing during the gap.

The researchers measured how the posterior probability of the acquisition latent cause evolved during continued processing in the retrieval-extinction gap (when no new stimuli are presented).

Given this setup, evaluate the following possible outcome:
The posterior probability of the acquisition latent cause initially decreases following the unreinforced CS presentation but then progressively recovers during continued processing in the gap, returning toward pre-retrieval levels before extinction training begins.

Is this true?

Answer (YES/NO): YES